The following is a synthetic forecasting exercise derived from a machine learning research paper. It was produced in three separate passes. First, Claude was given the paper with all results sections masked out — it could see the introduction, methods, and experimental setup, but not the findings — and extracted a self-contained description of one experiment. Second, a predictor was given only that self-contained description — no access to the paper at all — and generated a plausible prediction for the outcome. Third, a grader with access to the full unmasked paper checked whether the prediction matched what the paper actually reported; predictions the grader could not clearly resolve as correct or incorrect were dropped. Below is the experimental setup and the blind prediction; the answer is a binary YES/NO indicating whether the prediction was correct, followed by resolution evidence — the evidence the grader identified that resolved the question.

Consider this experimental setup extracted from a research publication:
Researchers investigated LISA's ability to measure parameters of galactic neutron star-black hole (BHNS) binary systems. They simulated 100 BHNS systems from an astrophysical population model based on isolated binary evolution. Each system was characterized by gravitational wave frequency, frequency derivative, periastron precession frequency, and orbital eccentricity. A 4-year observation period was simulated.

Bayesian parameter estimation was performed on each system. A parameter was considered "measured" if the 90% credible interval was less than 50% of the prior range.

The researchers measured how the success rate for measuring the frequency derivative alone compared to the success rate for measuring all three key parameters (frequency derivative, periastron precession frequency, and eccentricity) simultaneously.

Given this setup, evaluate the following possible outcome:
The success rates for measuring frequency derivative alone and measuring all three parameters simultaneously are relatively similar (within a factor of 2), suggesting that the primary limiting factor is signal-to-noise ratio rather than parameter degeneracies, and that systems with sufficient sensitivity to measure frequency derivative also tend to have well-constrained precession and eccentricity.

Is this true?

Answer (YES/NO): NO